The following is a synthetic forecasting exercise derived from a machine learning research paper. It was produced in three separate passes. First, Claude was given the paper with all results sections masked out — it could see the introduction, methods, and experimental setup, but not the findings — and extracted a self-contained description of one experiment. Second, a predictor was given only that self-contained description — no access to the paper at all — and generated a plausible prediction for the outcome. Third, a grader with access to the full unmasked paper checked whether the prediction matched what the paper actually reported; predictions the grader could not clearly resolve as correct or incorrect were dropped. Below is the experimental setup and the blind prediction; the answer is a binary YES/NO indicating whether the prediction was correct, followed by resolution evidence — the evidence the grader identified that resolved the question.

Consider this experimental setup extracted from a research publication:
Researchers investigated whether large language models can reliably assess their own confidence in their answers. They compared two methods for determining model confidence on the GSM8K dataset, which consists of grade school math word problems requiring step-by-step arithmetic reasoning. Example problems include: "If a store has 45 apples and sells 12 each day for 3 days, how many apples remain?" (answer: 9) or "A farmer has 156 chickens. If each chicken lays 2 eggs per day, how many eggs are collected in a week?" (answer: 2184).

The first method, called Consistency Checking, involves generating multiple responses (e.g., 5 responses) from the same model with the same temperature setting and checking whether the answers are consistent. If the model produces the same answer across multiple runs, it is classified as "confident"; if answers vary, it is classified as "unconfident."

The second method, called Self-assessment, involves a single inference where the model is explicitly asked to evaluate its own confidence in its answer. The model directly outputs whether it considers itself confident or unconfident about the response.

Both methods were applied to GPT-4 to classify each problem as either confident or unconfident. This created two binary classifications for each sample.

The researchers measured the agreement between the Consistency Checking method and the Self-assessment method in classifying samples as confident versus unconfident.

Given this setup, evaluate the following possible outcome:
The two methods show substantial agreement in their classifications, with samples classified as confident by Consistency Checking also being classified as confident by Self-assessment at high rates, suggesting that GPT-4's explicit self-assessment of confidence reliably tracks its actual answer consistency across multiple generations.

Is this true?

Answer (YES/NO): YES